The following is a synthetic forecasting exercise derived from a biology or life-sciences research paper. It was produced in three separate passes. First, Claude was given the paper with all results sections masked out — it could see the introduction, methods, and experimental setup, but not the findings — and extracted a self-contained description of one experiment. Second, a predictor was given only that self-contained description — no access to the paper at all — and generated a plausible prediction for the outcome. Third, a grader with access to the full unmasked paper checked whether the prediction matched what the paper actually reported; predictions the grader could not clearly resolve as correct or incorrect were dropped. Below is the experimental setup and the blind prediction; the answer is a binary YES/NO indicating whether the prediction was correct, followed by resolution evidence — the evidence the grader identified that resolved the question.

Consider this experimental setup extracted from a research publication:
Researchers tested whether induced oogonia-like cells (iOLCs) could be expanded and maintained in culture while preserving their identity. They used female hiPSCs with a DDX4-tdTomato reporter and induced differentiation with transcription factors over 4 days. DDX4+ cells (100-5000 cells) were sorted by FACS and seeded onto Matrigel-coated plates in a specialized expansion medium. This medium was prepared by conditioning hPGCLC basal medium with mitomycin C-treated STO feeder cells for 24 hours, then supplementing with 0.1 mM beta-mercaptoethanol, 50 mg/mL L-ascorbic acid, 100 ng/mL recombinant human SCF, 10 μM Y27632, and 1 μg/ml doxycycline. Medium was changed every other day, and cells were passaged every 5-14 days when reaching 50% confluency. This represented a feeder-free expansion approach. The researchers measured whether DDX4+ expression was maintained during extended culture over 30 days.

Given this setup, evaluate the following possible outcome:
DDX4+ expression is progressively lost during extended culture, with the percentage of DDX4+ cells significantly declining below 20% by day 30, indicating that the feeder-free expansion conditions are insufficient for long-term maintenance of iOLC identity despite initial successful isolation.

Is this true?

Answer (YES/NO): NO